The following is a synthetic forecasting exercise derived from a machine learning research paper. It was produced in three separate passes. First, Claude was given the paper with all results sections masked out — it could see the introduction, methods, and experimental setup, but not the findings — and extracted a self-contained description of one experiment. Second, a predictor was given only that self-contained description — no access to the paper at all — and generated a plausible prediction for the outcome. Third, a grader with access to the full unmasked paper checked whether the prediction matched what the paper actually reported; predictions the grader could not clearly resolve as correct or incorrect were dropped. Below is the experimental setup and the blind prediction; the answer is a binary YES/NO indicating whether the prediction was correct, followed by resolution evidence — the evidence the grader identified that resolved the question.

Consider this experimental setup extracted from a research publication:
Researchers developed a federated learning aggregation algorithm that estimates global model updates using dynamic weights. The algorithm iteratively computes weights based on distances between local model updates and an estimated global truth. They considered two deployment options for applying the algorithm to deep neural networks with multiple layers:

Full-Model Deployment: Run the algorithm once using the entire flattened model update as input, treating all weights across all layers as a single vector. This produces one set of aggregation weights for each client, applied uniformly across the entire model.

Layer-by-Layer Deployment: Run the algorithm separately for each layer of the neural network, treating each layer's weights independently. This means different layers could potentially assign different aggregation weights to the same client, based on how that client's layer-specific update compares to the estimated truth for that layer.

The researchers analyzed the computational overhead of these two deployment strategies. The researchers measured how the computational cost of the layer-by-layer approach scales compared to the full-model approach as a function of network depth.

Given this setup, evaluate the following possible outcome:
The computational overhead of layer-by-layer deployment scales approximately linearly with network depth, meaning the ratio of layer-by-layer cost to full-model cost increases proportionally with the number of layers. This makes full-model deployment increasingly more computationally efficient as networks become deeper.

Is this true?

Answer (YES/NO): YES